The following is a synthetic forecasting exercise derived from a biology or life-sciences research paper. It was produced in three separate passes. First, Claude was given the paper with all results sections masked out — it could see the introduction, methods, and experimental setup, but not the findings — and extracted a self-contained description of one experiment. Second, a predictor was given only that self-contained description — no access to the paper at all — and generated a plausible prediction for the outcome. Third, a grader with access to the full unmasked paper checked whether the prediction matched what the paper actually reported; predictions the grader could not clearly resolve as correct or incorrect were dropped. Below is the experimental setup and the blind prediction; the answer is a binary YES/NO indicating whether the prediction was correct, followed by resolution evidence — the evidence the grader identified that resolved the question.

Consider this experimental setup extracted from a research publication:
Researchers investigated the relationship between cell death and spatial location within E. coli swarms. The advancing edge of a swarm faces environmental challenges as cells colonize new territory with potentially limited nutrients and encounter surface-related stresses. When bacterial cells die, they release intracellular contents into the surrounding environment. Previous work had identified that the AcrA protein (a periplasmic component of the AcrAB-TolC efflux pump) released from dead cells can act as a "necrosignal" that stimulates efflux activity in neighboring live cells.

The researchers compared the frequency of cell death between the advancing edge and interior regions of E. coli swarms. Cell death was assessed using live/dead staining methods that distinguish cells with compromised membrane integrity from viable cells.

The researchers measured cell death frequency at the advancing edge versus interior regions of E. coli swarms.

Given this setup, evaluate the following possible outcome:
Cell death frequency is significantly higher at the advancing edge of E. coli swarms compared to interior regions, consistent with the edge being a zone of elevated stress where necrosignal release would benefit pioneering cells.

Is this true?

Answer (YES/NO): YES